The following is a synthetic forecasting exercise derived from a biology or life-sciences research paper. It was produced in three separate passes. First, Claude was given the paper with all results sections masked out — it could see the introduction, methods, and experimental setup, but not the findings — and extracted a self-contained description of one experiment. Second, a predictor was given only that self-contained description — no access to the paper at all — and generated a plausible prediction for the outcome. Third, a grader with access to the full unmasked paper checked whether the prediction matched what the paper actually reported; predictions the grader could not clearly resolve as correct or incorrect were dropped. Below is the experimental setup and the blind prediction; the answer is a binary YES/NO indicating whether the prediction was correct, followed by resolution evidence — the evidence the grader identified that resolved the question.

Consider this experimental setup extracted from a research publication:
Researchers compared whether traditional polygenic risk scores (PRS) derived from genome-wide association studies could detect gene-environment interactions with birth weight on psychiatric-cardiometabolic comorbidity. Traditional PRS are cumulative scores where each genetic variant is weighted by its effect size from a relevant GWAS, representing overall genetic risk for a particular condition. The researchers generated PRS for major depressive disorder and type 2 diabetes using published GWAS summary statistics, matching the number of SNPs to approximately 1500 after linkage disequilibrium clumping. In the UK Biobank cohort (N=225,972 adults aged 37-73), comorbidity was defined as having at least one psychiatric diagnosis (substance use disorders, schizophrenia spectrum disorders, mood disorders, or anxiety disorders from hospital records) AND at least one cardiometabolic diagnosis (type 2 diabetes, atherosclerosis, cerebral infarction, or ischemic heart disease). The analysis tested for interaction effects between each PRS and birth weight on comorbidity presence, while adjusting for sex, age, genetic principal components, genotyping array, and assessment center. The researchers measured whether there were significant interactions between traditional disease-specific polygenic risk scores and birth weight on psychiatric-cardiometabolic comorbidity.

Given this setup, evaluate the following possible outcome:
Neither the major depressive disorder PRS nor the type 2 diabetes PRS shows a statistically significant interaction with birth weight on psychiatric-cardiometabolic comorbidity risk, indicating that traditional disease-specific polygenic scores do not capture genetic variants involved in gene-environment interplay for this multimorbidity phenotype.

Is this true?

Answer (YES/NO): YES